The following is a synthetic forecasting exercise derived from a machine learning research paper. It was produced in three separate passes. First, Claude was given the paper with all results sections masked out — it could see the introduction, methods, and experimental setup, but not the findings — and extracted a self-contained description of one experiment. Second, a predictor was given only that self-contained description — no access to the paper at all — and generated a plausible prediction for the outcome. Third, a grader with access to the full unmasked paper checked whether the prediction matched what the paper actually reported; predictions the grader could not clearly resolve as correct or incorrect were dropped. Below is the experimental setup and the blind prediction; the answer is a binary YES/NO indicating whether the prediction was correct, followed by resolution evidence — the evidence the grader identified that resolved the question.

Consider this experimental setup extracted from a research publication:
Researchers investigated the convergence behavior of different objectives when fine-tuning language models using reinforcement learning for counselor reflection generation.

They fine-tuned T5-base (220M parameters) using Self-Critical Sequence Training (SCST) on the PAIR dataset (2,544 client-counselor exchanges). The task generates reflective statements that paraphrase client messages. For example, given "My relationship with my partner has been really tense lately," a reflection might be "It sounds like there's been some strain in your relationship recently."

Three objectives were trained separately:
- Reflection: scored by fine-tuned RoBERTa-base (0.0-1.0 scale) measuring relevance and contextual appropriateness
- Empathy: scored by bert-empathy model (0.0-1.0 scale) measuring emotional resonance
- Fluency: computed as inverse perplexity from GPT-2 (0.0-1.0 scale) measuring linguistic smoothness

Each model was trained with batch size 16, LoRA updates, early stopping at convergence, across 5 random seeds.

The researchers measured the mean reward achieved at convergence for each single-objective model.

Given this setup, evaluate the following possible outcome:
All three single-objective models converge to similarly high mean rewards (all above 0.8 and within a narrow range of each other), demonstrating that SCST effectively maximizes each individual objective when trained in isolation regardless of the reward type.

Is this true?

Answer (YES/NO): NO